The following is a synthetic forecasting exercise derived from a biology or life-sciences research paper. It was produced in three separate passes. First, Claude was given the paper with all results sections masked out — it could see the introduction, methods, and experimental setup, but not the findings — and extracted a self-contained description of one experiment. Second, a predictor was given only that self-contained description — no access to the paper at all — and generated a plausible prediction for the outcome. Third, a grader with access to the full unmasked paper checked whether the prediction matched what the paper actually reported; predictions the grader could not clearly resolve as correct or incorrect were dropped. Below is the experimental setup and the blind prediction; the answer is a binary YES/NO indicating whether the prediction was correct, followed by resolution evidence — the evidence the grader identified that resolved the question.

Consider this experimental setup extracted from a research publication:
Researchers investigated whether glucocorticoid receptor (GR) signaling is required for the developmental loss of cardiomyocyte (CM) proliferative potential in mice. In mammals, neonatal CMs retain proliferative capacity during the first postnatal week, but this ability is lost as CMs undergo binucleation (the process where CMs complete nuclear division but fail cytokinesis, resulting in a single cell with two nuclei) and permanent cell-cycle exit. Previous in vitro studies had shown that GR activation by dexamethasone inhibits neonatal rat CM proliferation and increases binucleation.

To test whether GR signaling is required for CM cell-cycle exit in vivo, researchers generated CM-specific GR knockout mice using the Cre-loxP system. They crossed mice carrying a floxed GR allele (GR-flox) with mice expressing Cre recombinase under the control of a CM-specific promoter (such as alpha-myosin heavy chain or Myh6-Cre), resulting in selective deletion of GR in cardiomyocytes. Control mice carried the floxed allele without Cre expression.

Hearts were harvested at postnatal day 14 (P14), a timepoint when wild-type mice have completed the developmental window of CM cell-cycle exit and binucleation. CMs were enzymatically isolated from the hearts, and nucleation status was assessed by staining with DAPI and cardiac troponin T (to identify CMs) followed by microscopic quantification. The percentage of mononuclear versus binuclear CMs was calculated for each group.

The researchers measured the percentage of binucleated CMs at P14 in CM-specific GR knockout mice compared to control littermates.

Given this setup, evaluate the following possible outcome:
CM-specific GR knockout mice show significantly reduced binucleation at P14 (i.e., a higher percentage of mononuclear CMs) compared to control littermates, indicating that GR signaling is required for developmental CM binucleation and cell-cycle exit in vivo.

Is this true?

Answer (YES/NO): NO